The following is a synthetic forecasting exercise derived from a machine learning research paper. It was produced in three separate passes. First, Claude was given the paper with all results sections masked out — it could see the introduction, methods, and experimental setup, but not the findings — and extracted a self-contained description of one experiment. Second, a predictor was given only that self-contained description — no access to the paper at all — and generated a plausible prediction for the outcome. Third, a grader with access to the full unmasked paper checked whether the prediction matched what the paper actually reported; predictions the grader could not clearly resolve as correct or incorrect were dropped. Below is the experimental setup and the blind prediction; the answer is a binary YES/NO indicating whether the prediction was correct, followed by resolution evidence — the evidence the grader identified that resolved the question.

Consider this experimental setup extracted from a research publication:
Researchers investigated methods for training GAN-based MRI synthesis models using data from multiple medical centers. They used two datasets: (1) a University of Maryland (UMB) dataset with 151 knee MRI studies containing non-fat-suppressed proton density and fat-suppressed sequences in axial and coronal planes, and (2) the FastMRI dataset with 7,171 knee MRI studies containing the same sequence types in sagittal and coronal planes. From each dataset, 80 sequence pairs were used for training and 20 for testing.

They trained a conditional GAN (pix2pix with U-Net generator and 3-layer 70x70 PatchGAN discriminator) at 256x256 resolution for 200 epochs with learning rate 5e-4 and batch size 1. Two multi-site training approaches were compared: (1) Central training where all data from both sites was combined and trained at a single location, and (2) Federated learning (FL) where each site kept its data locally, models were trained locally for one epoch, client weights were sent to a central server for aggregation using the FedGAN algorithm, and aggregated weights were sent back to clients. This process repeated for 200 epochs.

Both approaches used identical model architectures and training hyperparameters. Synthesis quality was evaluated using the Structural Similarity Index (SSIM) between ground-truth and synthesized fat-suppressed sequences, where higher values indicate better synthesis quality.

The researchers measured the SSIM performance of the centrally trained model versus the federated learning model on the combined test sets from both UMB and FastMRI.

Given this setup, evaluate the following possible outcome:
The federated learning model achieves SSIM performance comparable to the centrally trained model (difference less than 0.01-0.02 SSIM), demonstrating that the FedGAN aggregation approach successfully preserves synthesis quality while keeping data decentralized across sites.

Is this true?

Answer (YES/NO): YES